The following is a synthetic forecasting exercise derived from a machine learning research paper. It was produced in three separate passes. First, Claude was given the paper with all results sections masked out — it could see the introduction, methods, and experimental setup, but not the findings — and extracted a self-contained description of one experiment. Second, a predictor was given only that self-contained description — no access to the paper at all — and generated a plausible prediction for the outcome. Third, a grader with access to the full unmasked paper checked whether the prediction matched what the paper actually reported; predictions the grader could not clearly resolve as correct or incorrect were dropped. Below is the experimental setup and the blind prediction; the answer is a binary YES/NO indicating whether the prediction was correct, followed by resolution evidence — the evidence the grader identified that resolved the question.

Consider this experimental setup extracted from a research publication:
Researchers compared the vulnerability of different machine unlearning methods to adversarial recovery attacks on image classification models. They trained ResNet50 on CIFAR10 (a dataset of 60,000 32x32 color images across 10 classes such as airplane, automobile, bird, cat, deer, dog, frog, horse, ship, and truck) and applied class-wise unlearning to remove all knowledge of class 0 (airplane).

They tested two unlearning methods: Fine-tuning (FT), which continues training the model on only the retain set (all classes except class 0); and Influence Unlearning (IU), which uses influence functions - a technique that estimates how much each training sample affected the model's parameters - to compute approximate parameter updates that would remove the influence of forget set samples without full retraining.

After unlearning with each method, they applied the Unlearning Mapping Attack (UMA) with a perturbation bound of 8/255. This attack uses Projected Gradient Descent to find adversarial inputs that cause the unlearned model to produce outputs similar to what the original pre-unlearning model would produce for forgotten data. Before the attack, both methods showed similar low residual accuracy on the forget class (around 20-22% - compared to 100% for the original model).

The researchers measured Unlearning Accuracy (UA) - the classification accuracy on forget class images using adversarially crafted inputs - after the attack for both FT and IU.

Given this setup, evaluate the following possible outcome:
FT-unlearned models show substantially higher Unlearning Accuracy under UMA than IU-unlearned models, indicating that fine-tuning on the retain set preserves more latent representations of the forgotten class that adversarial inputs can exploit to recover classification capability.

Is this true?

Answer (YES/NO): NO